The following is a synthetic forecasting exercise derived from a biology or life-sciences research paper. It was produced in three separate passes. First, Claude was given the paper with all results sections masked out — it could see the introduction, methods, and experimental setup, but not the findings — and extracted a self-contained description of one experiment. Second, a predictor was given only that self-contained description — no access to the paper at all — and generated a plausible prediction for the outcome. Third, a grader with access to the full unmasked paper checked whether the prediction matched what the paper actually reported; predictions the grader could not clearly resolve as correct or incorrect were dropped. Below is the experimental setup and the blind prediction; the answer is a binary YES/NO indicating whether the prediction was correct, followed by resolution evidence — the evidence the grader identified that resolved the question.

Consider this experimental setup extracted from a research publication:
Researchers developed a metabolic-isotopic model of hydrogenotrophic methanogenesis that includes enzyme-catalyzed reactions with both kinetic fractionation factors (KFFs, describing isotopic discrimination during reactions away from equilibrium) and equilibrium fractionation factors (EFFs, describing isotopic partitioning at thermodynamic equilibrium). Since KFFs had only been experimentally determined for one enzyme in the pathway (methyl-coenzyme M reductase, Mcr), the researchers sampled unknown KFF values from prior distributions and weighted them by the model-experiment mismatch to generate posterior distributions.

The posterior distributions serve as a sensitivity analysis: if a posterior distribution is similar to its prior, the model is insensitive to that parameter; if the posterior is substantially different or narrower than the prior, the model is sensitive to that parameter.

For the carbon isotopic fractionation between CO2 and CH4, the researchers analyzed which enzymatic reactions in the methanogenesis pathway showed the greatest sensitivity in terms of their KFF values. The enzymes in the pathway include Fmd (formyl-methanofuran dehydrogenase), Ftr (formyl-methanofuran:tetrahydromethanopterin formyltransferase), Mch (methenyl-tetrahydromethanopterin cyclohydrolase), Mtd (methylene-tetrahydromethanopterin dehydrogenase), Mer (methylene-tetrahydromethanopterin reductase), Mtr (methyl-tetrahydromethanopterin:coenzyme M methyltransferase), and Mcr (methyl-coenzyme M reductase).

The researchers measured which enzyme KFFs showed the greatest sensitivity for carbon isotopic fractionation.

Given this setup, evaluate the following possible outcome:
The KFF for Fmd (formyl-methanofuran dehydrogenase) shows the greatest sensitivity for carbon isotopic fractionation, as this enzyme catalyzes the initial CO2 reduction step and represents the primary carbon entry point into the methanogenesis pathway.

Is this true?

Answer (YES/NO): NO